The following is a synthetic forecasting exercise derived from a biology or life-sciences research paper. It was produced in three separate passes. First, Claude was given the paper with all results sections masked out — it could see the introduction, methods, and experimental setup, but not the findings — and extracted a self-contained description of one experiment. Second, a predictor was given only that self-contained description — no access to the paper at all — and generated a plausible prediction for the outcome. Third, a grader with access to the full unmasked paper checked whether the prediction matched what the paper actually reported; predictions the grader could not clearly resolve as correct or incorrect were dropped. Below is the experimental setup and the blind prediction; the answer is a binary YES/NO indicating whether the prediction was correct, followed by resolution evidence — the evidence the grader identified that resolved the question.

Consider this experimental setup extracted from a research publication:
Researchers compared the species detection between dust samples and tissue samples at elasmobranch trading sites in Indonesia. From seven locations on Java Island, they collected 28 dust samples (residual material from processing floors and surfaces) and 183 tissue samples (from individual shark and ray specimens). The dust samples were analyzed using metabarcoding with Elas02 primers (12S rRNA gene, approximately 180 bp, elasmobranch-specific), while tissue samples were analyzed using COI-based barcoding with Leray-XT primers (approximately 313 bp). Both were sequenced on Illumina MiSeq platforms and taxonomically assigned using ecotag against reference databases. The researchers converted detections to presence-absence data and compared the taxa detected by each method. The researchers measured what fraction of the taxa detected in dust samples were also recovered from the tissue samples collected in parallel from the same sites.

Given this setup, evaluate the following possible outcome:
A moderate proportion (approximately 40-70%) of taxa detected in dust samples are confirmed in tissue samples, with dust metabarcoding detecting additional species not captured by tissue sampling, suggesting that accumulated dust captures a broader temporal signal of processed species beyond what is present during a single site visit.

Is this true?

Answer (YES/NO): YES